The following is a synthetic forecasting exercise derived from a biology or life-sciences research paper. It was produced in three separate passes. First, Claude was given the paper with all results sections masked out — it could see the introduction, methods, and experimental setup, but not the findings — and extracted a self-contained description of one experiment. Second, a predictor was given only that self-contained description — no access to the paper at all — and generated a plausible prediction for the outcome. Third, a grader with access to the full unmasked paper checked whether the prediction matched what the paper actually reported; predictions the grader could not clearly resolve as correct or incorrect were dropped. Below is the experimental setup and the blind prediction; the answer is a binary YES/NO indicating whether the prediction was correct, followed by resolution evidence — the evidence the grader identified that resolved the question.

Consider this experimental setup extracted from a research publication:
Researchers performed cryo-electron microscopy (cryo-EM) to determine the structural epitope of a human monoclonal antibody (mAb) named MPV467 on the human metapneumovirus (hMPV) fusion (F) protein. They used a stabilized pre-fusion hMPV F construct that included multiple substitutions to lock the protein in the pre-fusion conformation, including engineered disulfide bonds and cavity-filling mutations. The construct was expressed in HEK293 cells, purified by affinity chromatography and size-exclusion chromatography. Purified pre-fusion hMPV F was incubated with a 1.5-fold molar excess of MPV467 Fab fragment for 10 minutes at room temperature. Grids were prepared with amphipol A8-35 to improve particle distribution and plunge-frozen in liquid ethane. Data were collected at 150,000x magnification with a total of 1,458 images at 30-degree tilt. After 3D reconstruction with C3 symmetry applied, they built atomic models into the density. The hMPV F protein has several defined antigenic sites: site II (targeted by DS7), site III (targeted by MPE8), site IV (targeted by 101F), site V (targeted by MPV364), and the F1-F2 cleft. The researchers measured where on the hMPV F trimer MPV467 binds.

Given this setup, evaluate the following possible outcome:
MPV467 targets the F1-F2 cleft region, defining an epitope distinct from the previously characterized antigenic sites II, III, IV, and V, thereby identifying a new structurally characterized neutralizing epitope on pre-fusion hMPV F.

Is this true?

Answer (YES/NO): NO